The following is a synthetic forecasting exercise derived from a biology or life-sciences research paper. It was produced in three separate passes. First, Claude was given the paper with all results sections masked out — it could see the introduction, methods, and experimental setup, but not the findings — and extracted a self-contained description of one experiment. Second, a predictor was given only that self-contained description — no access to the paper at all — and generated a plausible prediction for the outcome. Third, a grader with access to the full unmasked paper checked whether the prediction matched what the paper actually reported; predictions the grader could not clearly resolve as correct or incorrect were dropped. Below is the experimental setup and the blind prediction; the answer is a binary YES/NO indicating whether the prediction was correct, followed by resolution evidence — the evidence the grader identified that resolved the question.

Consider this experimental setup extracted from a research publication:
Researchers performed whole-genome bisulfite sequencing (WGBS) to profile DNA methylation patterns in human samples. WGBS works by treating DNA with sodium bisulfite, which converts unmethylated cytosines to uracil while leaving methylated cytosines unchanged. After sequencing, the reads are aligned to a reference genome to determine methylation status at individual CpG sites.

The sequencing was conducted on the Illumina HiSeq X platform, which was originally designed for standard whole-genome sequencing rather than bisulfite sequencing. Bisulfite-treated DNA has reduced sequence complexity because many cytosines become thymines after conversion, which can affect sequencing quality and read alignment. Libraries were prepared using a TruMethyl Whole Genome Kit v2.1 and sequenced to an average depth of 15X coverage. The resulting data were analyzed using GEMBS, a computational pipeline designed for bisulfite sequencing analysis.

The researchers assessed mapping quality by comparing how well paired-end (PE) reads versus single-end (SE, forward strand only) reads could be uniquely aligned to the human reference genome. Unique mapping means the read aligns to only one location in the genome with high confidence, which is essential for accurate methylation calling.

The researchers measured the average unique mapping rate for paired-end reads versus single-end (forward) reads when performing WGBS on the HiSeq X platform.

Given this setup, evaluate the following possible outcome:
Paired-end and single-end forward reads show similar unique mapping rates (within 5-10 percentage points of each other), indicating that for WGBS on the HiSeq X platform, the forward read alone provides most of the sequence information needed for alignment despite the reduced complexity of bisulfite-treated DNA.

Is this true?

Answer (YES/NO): NO